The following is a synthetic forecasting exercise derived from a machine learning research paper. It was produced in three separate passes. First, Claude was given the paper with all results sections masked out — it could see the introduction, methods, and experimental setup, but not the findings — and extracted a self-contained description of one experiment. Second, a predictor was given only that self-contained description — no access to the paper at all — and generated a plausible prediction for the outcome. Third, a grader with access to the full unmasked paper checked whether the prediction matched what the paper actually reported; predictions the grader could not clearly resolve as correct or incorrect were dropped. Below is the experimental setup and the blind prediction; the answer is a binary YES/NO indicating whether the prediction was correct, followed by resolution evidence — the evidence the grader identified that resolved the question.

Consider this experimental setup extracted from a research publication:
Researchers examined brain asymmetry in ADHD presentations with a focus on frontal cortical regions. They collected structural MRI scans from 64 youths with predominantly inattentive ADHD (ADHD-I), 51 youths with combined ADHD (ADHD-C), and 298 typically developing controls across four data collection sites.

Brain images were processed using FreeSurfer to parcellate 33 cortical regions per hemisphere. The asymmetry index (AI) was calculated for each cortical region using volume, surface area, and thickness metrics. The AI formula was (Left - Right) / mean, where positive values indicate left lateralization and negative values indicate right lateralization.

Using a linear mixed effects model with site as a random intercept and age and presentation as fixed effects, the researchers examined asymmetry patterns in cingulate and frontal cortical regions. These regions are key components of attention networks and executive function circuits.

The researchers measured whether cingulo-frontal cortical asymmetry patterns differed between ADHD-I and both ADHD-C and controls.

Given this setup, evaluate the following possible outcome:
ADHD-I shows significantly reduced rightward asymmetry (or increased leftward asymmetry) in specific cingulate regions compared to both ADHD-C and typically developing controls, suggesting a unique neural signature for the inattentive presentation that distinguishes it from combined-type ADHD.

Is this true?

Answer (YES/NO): NO